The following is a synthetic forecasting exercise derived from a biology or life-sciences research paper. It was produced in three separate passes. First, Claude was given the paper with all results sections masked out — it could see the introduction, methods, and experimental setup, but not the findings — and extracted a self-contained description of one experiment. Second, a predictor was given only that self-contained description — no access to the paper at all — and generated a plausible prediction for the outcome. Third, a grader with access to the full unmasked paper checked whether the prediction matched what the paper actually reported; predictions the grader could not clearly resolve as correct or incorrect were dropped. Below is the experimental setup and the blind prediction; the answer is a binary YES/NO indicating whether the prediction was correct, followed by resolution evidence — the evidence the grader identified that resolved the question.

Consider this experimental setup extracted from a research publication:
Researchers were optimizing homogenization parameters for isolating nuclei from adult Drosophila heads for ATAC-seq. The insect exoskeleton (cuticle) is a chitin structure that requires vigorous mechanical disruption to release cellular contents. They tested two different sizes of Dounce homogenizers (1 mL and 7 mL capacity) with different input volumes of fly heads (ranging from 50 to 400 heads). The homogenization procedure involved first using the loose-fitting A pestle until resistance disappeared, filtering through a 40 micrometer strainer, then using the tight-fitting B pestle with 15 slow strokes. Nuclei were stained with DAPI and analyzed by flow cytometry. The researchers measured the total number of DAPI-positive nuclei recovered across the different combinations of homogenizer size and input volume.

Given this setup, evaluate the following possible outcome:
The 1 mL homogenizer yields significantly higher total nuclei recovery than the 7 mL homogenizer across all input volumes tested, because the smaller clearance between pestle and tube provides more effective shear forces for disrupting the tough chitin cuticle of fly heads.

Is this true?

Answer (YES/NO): NO